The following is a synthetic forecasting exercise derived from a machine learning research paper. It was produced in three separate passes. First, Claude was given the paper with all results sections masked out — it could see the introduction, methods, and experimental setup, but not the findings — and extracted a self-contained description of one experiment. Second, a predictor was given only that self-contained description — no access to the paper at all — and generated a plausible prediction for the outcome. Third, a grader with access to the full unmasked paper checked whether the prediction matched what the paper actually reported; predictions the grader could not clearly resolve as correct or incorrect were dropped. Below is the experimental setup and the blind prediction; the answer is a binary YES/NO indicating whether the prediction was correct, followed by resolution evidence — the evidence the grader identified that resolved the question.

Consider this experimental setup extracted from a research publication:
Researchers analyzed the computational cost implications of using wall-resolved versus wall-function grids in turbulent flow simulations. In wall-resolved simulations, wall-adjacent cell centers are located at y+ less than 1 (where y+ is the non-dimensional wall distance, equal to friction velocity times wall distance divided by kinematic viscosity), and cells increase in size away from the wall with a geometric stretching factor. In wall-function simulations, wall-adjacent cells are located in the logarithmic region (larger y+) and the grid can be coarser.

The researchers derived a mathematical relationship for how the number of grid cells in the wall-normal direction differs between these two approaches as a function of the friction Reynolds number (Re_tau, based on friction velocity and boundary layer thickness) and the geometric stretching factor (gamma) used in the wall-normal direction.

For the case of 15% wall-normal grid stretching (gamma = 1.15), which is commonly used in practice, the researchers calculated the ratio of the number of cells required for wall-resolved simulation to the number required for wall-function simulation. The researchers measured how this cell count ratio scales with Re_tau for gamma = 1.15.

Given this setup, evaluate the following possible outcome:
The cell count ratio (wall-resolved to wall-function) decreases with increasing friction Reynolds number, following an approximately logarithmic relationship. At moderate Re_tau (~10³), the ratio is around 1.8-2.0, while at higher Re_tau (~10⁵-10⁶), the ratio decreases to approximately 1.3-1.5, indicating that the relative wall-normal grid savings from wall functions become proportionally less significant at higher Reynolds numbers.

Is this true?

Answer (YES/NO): NO